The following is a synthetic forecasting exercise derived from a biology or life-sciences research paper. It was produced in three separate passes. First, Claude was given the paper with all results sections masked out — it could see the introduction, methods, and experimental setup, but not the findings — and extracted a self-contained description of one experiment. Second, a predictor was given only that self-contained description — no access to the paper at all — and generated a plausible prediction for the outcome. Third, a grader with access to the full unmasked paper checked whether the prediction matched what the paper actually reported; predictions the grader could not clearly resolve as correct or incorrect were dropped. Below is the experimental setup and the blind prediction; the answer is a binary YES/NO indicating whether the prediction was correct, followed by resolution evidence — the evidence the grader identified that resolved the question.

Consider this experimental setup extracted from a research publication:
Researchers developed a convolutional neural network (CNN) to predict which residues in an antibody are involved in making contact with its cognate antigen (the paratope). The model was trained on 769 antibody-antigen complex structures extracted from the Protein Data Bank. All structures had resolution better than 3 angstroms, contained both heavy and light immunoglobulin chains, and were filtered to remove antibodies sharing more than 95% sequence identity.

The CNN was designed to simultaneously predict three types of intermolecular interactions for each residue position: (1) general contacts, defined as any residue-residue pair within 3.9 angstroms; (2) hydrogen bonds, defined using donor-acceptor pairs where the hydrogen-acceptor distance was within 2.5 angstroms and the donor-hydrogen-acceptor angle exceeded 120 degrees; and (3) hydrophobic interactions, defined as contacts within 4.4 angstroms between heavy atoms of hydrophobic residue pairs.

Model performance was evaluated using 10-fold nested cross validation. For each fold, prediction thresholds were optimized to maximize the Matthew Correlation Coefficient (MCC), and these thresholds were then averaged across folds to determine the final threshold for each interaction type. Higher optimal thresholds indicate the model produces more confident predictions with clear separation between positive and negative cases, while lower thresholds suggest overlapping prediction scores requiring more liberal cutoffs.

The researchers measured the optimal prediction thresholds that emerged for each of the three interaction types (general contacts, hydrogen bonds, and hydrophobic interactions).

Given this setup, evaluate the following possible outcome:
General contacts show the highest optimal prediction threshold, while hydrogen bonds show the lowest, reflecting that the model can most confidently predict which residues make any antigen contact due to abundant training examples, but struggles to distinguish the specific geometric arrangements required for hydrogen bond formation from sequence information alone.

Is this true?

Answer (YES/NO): NO